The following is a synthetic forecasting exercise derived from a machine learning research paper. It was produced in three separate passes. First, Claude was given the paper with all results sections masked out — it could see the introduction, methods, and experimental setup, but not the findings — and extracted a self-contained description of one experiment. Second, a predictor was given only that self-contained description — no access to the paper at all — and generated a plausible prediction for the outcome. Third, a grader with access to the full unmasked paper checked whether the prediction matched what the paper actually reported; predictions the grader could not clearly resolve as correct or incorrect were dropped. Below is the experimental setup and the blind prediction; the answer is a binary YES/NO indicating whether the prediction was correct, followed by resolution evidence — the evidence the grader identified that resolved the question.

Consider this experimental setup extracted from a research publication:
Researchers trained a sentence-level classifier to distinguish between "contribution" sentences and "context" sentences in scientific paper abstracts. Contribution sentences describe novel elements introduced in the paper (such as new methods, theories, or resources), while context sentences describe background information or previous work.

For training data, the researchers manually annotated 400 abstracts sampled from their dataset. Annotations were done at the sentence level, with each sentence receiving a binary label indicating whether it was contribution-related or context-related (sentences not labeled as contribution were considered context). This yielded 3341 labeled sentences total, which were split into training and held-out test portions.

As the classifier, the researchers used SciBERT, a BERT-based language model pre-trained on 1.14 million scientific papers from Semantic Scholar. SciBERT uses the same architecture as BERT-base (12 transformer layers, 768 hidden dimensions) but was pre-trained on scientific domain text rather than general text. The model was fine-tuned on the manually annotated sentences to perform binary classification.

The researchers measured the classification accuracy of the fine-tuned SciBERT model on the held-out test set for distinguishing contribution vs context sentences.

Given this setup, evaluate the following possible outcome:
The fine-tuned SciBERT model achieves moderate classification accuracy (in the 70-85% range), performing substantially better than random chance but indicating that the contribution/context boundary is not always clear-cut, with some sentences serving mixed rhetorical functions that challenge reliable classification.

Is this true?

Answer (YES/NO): NO